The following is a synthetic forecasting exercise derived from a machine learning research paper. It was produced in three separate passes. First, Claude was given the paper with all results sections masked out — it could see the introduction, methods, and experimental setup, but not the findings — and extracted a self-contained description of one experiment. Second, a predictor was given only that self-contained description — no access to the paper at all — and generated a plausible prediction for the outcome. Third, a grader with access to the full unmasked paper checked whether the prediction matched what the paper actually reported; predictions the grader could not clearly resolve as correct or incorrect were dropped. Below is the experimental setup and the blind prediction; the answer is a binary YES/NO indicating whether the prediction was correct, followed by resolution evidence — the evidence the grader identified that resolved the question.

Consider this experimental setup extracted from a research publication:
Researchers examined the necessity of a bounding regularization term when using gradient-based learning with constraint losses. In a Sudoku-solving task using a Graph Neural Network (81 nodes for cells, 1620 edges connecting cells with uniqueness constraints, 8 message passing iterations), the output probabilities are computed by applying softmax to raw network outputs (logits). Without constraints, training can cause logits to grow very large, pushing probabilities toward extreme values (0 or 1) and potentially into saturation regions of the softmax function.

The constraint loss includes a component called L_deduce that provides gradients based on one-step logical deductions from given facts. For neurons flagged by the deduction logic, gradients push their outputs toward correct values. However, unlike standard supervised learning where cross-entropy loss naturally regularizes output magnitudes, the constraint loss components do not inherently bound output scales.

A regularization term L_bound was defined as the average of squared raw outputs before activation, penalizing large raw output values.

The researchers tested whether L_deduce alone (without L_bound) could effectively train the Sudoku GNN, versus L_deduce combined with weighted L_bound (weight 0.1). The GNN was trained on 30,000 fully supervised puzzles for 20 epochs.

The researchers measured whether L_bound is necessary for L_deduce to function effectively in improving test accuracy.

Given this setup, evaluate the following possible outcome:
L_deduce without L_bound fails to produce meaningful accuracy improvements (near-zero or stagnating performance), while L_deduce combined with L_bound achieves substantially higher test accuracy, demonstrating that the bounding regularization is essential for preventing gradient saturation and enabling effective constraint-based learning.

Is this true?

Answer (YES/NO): YES